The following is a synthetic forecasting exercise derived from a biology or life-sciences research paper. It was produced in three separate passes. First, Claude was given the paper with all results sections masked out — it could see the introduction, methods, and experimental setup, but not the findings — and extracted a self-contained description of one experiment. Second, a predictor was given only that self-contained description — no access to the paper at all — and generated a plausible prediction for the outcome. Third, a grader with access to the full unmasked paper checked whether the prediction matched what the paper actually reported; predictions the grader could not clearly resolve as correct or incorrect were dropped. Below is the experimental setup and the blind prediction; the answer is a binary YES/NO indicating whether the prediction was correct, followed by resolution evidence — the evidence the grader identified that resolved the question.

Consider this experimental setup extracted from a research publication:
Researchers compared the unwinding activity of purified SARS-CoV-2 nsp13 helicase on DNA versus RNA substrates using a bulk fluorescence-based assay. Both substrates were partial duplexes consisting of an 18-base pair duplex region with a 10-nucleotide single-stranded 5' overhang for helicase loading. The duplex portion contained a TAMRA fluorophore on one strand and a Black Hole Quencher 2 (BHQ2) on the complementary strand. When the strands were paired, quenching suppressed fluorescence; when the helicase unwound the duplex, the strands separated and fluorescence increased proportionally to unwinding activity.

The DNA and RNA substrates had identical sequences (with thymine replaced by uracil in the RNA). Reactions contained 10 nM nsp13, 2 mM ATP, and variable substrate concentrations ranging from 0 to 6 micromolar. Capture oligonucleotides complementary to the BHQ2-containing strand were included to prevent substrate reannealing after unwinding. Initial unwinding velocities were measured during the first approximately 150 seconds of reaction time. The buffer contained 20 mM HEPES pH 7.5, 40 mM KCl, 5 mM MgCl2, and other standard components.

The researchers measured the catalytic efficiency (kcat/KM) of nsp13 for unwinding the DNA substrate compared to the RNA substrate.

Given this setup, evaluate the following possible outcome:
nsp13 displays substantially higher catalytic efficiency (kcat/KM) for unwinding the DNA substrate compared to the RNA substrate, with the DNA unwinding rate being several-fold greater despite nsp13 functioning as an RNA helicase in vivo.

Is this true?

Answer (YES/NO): YES